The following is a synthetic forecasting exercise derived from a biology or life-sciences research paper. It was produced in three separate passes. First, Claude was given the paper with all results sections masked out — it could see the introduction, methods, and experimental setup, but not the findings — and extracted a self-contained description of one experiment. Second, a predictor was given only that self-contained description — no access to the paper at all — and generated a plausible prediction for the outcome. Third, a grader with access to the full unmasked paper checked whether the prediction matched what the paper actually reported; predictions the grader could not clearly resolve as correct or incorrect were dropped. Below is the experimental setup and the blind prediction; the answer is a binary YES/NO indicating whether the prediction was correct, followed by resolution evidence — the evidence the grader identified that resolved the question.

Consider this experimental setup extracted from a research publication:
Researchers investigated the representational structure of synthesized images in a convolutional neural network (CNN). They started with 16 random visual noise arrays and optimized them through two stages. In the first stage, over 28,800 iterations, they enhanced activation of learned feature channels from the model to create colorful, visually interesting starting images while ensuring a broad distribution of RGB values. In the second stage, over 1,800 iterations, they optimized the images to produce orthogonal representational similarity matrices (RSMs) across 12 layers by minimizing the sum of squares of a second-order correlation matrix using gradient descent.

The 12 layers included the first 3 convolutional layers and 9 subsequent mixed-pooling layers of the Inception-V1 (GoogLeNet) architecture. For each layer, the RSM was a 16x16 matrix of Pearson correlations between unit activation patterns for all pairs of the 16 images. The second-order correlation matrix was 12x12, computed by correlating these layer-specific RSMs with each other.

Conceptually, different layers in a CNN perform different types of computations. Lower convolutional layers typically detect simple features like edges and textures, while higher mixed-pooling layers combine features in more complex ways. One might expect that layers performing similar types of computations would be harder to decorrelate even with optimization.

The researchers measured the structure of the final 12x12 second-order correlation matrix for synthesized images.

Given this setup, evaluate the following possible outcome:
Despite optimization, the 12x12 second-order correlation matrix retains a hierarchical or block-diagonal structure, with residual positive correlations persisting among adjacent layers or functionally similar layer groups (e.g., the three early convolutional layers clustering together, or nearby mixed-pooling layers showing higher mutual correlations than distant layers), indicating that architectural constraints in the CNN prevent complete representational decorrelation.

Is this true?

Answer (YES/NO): NO